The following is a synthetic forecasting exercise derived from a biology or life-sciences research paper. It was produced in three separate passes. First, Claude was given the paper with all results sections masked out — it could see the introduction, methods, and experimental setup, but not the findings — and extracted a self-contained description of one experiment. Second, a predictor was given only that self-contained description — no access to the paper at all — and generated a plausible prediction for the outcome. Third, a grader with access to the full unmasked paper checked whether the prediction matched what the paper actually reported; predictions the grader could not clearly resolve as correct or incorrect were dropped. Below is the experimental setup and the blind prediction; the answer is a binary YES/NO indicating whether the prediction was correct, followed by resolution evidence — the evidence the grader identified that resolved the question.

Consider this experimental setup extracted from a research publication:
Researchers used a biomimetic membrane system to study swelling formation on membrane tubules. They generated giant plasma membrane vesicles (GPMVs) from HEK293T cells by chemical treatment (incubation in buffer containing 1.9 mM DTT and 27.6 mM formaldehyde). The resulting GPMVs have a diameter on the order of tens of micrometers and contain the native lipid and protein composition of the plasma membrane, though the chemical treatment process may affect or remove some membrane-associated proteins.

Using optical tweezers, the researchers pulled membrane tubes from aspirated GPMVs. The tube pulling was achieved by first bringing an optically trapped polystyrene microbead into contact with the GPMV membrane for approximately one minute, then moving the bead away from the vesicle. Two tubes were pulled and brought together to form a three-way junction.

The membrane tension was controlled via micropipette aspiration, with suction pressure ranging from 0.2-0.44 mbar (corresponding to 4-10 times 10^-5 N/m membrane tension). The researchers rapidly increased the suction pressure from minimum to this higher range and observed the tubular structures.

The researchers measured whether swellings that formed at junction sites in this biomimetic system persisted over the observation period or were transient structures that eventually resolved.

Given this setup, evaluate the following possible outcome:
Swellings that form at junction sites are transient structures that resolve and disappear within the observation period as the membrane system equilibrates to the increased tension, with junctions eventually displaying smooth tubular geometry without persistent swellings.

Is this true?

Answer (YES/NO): YES